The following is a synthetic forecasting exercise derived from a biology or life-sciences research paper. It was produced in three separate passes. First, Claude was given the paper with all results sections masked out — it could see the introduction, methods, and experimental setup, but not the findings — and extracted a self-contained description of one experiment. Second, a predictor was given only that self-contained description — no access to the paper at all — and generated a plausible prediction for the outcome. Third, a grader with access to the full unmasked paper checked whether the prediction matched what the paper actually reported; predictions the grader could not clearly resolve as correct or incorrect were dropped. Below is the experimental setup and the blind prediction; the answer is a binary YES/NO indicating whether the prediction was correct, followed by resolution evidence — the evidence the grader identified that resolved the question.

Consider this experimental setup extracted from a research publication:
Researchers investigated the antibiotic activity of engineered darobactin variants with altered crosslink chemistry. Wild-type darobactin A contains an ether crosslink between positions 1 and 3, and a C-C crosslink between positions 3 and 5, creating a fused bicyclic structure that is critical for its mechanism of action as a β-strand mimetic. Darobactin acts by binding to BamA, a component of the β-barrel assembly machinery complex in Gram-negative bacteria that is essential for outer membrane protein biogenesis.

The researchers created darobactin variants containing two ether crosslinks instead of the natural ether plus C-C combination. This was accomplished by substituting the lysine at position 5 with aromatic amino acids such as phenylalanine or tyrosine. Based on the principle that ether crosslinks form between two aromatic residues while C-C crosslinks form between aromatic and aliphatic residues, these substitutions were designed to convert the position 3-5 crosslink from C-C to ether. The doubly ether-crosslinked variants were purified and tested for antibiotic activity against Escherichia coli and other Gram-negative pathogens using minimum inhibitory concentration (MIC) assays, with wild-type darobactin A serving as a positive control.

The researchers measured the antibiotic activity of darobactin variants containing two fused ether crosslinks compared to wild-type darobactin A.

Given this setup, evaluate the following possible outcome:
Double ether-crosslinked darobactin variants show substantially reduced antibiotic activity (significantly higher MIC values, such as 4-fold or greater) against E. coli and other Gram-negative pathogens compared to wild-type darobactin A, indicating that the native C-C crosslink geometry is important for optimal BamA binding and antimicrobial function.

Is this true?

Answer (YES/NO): YES